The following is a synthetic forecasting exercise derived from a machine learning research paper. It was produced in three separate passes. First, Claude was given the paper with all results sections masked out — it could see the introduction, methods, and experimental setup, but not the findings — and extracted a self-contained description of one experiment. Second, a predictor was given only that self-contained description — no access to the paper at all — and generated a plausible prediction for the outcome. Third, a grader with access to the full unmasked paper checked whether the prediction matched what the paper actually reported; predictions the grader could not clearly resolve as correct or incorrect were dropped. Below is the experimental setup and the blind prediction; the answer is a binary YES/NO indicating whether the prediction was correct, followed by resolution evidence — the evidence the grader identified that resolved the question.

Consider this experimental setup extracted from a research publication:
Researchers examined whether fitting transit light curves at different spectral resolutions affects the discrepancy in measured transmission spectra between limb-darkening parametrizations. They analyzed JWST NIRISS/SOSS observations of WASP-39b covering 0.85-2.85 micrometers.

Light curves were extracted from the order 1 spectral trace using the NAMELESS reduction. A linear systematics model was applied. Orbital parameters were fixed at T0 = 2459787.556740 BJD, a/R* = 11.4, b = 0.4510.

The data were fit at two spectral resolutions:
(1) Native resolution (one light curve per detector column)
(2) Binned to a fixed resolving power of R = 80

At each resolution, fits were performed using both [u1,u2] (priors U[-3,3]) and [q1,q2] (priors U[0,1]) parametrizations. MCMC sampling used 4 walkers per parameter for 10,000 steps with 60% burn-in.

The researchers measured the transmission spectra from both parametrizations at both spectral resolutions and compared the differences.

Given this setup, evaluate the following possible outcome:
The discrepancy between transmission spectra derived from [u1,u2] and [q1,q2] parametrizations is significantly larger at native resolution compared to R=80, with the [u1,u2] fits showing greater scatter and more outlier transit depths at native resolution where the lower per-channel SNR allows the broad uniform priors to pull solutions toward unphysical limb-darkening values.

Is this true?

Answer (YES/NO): NO